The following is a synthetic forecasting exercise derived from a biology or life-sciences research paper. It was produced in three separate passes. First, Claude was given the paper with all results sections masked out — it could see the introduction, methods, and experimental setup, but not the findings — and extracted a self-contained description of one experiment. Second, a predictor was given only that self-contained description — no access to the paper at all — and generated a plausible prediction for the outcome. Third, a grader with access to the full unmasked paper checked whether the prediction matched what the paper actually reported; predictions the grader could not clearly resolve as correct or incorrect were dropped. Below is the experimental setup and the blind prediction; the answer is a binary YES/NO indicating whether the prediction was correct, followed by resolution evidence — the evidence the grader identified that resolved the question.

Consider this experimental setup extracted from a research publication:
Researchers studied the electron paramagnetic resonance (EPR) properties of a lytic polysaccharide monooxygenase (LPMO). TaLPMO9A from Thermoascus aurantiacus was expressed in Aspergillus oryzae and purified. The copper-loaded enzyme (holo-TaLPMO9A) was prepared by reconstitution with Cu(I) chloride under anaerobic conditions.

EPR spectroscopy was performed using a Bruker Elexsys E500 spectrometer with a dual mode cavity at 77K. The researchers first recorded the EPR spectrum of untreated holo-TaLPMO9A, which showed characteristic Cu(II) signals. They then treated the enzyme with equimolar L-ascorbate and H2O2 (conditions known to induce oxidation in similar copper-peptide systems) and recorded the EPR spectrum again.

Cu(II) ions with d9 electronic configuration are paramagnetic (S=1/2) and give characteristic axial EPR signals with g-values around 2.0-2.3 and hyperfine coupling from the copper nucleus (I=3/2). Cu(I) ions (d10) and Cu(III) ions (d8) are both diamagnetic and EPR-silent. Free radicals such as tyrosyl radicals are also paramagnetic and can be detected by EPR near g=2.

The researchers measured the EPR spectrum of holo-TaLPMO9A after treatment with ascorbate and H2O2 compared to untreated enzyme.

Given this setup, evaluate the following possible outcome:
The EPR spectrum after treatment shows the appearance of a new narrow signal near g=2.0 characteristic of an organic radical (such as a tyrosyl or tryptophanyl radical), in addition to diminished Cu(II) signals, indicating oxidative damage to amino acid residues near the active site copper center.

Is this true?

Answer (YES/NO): NO